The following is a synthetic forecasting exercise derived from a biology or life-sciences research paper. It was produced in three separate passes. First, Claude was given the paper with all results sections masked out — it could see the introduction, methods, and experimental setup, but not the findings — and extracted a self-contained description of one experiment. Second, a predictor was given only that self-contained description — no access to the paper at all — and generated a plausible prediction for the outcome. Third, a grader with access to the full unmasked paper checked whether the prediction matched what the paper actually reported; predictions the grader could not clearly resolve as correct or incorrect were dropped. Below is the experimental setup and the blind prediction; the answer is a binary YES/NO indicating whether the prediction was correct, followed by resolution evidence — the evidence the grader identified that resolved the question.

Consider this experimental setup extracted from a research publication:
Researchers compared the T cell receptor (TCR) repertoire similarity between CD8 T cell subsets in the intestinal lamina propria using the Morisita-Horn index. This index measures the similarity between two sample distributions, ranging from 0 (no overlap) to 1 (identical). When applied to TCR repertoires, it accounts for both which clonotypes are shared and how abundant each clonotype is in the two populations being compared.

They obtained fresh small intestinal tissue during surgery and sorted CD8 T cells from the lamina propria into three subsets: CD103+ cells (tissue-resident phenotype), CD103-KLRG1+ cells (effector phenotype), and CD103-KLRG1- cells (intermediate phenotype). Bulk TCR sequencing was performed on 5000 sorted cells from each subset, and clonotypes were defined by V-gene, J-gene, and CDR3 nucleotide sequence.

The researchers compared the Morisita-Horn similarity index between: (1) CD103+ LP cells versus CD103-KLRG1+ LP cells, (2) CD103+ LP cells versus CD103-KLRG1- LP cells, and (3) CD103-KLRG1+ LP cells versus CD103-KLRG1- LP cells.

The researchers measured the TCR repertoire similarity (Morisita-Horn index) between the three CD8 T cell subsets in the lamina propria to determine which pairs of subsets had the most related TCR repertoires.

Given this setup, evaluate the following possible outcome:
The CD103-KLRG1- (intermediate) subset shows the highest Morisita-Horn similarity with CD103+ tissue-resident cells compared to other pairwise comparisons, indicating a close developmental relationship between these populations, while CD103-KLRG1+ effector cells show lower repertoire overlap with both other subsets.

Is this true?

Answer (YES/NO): YES